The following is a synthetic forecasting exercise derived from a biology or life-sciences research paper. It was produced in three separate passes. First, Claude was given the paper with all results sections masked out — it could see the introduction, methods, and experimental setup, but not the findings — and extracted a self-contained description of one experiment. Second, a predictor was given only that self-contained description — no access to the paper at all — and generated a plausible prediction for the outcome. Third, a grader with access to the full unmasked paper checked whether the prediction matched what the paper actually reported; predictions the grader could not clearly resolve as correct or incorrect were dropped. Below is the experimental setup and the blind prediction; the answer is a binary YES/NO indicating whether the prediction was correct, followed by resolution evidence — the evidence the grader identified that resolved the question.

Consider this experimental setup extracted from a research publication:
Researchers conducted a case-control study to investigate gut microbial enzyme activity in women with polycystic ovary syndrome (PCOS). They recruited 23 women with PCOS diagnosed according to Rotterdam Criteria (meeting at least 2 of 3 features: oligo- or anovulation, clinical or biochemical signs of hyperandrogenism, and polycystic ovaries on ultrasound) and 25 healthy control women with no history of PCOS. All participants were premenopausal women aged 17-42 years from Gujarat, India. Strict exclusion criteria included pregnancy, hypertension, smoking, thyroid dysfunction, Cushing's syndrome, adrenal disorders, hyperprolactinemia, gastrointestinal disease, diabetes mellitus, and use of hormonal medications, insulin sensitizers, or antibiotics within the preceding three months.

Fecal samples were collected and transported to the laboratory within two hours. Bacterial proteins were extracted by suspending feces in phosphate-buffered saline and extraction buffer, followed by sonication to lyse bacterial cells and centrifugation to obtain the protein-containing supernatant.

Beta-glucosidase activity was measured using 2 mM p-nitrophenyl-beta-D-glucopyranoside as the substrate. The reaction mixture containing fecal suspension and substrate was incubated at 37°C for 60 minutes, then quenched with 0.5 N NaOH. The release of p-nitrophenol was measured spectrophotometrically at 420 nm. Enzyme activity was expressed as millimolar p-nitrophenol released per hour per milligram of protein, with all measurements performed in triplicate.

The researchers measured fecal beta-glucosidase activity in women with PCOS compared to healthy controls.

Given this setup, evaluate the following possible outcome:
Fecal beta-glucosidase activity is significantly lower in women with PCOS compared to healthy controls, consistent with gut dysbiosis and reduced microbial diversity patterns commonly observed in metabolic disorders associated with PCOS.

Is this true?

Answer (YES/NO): NO